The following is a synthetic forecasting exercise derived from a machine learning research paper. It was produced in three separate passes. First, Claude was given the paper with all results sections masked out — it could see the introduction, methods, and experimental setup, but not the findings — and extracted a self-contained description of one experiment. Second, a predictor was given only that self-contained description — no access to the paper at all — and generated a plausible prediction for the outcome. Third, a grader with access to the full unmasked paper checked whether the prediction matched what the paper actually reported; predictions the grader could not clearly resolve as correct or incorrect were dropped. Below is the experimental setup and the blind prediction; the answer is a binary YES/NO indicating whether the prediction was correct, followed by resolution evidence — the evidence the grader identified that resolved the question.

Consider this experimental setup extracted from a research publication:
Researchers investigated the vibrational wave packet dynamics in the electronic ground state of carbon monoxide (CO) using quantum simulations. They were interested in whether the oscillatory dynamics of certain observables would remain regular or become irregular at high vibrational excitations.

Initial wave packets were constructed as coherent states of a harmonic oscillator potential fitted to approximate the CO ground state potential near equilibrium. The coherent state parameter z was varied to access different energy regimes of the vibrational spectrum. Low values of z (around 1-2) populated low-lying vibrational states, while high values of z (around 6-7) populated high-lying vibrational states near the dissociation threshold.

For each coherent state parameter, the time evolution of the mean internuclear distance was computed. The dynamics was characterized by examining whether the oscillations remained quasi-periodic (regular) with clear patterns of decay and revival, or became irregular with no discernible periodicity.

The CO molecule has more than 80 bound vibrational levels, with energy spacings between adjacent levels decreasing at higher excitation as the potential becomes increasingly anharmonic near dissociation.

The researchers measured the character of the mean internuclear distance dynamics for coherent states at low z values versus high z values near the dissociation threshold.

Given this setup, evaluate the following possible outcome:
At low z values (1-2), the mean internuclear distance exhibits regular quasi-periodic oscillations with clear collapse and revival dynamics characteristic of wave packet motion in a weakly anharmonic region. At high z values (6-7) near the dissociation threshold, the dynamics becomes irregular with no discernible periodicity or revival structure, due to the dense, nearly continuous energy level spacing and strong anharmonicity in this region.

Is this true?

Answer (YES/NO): NO